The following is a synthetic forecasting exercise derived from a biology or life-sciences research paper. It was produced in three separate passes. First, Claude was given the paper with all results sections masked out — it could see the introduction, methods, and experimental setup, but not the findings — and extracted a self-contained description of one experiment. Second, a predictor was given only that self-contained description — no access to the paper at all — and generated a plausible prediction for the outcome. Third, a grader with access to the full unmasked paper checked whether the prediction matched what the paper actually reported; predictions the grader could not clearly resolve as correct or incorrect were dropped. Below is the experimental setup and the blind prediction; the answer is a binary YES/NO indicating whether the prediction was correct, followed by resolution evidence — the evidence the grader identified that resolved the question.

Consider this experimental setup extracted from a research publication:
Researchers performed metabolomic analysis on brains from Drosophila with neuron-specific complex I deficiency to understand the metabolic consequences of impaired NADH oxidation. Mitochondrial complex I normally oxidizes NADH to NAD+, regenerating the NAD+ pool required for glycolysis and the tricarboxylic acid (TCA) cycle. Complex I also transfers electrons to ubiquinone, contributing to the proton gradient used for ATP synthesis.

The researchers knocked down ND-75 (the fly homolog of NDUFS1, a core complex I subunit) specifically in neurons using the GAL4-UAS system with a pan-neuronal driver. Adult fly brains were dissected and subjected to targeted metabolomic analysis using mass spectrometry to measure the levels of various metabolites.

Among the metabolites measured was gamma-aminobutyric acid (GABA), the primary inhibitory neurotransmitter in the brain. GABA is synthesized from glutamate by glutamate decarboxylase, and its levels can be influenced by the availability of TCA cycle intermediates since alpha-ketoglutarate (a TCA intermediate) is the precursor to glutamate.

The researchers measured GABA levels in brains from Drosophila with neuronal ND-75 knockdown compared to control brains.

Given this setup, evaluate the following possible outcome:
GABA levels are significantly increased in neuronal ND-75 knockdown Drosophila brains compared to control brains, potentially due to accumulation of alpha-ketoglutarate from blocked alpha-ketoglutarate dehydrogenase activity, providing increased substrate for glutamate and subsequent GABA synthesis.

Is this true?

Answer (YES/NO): YES